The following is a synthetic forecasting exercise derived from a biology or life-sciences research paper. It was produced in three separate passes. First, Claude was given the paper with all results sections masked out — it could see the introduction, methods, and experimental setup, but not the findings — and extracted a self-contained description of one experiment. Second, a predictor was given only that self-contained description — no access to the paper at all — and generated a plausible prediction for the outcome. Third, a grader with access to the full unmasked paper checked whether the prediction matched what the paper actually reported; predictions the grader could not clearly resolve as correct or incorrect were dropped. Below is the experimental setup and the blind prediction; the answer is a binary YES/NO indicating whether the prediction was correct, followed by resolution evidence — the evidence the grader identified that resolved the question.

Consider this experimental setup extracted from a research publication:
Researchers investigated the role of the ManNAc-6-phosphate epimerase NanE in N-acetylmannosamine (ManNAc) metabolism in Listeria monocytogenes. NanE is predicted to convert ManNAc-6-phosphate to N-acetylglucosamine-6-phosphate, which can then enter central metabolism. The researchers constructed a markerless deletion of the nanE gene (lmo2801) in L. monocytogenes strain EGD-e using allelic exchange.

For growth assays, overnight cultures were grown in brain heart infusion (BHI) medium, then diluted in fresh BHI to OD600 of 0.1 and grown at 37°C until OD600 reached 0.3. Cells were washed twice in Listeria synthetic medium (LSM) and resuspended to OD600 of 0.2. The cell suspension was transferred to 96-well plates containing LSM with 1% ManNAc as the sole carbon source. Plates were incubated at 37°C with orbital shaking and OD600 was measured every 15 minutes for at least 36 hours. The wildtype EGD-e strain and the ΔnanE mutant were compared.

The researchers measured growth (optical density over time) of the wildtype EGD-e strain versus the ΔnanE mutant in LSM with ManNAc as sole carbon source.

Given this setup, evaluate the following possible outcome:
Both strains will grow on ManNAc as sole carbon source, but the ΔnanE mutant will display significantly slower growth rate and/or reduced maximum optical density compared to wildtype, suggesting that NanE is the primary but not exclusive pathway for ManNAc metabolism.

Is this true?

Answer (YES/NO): NO